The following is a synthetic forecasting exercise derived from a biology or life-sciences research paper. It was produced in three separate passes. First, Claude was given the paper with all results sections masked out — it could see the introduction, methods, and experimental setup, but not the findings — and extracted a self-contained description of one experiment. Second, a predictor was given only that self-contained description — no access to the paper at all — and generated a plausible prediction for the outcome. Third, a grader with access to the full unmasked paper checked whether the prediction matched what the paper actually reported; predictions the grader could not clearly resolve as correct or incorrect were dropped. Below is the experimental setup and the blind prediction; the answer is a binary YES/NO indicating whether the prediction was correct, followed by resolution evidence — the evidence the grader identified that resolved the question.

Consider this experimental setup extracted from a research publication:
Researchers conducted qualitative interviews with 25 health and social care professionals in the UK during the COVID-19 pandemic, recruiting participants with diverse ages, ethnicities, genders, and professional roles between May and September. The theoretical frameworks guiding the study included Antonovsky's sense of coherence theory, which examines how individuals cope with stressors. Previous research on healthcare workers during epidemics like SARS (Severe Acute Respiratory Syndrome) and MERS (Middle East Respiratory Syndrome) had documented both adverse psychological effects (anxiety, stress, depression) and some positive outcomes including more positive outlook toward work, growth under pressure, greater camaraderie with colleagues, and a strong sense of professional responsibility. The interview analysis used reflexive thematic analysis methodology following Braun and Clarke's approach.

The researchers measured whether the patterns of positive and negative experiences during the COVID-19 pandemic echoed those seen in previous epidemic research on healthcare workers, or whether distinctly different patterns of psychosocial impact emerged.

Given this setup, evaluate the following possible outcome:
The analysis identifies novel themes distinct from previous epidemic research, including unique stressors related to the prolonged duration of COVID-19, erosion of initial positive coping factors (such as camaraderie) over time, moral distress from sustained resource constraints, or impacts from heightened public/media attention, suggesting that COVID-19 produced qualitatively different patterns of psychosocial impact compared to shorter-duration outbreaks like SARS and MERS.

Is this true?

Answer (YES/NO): NO